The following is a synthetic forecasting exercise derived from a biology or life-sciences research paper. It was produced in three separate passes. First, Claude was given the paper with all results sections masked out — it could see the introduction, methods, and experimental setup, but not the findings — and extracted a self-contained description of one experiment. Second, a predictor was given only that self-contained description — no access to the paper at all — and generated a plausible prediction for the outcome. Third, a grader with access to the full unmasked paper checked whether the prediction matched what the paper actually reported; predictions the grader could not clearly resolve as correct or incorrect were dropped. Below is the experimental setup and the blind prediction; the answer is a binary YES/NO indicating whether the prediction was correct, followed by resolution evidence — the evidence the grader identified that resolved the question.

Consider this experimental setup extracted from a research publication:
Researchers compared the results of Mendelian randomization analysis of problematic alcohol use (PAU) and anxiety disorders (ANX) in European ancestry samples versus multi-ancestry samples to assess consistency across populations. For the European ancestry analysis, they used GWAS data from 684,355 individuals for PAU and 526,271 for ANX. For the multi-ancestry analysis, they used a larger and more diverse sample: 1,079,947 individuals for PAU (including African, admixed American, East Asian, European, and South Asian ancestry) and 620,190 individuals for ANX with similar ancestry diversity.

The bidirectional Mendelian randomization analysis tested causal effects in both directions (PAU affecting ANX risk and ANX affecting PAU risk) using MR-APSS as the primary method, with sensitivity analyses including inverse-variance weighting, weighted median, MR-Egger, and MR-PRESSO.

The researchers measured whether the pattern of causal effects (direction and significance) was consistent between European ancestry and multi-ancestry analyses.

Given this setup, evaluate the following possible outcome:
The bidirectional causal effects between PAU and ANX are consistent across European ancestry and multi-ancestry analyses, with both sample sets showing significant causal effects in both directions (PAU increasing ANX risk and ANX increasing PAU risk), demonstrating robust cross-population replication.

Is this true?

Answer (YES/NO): YES